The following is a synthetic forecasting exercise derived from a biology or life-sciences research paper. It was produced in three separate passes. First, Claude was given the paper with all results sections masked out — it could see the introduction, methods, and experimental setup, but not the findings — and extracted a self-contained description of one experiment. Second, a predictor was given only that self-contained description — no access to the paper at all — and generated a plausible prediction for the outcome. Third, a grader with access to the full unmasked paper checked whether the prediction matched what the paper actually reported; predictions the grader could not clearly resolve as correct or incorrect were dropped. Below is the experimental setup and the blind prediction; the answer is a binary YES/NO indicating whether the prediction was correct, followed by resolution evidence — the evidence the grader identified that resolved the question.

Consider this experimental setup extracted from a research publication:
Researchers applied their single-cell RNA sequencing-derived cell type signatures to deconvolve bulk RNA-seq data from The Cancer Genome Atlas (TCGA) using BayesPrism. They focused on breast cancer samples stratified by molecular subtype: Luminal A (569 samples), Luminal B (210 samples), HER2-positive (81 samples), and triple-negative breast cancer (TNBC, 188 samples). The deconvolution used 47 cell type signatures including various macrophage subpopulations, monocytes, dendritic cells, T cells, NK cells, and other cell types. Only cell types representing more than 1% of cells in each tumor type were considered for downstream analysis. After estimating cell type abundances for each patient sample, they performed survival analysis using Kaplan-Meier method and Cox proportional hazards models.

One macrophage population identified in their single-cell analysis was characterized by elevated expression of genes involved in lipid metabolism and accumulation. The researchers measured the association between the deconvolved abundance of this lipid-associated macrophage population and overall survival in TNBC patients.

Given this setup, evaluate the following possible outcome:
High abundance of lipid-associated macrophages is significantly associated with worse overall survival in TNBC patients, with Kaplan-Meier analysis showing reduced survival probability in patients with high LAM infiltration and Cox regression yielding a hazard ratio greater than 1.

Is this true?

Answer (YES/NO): YES